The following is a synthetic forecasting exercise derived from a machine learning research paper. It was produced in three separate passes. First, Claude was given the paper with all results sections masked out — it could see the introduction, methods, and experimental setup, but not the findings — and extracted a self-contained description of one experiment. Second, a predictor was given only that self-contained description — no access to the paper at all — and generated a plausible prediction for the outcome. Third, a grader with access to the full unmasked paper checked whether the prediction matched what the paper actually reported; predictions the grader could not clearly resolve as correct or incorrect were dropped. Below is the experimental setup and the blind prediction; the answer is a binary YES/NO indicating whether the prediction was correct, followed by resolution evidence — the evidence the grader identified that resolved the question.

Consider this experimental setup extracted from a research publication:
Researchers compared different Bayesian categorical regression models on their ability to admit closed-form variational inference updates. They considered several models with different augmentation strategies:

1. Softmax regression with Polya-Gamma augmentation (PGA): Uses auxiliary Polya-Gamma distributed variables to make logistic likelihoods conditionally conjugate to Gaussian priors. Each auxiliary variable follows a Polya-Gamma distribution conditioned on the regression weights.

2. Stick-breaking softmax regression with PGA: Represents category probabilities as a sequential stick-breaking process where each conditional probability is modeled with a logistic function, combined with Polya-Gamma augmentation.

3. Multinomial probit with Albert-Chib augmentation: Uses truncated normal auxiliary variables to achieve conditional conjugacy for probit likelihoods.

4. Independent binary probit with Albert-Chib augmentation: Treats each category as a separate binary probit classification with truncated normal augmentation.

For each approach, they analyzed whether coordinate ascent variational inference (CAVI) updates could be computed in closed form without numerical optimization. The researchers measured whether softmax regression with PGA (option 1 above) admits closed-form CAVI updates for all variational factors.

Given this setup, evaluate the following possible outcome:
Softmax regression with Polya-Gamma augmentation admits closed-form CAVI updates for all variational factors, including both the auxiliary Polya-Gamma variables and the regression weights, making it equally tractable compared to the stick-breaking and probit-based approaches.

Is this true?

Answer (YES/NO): NO